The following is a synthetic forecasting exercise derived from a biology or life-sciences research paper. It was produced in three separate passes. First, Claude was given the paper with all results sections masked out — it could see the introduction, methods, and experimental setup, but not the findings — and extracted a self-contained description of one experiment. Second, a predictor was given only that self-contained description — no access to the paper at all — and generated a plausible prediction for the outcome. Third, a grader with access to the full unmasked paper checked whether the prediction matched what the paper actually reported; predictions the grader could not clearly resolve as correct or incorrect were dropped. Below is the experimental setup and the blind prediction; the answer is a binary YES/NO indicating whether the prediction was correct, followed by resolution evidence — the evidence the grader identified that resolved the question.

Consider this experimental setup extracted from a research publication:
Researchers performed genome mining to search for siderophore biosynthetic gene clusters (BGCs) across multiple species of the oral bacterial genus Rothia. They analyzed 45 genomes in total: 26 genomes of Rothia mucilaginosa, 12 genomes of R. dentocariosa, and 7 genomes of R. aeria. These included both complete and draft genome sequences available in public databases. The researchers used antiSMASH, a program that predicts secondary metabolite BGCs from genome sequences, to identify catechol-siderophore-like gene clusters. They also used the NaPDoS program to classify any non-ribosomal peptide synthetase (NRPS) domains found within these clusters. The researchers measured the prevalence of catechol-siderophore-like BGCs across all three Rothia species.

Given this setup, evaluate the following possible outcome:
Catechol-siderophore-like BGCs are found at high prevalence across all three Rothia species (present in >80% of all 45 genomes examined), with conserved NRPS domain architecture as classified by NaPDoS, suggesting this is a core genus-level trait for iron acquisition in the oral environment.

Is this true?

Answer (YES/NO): YES